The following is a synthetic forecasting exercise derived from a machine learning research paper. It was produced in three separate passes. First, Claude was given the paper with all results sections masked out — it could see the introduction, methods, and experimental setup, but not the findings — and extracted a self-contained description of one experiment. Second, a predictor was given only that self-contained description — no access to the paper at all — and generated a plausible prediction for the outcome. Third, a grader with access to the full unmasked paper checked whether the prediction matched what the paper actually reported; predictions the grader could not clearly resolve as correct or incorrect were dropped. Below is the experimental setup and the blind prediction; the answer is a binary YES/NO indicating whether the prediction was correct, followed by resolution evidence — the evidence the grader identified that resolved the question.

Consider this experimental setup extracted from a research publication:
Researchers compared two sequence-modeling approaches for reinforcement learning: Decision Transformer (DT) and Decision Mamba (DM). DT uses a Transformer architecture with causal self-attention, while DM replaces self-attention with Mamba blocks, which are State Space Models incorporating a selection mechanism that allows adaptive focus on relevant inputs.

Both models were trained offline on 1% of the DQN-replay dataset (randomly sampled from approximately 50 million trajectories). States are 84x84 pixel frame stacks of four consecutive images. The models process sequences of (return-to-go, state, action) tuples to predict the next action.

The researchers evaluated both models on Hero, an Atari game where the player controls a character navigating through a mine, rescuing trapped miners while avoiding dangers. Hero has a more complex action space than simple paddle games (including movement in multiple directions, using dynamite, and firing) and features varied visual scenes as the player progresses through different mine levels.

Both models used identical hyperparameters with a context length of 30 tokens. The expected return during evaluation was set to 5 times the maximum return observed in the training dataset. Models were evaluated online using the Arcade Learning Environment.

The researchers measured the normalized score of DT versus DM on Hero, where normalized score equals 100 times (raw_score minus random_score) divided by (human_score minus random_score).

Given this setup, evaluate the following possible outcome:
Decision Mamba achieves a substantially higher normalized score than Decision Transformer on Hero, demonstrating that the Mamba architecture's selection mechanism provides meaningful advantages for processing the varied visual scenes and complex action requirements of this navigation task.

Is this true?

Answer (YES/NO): NO